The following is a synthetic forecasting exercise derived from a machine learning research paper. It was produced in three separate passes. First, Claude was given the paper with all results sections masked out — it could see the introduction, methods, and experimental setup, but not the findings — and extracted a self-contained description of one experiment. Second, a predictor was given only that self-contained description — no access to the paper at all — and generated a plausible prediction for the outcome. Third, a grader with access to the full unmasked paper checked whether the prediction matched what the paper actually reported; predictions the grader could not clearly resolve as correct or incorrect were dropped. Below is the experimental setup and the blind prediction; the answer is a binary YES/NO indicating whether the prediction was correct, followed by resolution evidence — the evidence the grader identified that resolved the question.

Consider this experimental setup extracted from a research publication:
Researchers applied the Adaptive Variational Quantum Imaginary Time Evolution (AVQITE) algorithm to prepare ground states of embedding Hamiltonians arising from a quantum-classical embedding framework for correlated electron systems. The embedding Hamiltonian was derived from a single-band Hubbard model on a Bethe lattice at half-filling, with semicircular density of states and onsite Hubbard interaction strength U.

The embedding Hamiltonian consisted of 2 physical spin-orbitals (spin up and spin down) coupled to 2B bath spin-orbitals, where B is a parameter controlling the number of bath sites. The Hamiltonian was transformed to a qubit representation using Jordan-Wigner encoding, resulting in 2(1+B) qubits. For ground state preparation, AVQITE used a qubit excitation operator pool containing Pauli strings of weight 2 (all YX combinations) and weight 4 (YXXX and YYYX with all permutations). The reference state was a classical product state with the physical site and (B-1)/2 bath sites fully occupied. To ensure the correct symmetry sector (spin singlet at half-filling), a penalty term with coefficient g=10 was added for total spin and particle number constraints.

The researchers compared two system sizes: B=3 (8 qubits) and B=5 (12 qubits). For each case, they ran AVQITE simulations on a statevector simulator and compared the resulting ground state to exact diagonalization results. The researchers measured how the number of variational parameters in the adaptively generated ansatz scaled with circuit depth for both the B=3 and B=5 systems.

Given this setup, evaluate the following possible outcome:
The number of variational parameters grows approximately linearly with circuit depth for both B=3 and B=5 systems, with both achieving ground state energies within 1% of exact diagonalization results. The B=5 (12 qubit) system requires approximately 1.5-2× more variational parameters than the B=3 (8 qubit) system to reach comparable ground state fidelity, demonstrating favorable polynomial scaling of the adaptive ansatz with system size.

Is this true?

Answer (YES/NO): NO